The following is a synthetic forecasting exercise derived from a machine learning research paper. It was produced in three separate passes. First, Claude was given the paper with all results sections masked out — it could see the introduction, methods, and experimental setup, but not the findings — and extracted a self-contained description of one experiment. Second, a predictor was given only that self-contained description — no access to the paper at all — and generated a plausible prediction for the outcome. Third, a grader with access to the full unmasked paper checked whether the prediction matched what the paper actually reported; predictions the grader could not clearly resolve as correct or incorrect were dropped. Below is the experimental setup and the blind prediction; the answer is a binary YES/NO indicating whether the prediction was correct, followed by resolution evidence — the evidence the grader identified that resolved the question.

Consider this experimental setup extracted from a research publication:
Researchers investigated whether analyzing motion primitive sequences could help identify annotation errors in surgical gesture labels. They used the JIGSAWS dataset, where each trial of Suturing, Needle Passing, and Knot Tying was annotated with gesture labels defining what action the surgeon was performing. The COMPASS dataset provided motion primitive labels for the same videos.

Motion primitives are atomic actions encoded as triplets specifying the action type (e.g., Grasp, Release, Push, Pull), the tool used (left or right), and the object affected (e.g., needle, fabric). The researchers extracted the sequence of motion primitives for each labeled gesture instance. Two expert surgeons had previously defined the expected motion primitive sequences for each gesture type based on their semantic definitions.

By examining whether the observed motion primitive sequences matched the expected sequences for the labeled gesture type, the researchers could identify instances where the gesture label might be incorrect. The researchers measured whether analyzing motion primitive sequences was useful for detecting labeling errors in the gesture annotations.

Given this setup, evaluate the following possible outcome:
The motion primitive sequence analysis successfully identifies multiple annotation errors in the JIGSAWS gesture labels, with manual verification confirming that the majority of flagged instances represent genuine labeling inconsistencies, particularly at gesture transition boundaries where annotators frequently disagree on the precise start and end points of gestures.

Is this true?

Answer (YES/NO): NO